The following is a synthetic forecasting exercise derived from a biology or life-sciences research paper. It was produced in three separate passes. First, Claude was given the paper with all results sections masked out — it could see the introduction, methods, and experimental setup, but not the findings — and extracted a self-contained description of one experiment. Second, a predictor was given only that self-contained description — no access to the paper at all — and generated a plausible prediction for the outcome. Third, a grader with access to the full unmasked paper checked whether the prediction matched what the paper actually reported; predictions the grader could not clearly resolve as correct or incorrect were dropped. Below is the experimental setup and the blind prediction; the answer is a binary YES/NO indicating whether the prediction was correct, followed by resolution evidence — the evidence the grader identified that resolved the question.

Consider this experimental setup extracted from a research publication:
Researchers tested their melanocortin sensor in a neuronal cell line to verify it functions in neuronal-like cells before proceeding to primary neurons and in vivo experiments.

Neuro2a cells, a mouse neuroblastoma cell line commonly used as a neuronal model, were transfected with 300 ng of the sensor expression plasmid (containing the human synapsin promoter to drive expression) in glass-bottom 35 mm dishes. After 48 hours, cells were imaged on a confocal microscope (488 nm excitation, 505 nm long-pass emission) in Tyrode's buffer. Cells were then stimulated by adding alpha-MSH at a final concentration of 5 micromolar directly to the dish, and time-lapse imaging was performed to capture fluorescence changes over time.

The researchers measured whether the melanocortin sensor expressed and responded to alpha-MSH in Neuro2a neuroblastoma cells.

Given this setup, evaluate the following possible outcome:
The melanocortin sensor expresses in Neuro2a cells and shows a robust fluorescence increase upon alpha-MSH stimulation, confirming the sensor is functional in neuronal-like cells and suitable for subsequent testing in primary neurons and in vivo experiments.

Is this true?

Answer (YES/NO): YES